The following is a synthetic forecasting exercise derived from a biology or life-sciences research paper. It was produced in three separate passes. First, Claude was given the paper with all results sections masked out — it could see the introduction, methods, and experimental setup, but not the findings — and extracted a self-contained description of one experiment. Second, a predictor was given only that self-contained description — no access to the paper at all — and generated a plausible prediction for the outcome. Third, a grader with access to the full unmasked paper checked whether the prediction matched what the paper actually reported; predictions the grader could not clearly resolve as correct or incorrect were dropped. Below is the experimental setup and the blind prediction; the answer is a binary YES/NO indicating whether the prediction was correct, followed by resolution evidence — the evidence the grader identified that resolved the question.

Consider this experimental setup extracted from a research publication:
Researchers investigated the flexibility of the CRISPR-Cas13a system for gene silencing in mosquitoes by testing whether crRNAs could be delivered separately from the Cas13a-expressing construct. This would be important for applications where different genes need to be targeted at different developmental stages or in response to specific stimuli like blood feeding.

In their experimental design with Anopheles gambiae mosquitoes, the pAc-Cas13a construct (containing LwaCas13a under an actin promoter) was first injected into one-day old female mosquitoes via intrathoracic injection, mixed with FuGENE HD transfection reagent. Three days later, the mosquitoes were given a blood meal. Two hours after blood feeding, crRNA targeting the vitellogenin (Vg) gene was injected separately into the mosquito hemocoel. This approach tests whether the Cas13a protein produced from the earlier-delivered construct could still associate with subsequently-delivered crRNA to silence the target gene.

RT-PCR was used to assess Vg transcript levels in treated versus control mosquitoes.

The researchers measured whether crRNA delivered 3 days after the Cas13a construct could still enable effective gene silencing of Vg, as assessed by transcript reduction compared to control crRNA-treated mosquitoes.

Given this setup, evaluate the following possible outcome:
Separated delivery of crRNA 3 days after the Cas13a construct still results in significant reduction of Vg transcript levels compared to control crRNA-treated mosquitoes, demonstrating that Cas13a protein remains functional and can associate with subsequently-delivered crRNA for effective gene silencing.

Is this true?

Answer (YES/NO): YES